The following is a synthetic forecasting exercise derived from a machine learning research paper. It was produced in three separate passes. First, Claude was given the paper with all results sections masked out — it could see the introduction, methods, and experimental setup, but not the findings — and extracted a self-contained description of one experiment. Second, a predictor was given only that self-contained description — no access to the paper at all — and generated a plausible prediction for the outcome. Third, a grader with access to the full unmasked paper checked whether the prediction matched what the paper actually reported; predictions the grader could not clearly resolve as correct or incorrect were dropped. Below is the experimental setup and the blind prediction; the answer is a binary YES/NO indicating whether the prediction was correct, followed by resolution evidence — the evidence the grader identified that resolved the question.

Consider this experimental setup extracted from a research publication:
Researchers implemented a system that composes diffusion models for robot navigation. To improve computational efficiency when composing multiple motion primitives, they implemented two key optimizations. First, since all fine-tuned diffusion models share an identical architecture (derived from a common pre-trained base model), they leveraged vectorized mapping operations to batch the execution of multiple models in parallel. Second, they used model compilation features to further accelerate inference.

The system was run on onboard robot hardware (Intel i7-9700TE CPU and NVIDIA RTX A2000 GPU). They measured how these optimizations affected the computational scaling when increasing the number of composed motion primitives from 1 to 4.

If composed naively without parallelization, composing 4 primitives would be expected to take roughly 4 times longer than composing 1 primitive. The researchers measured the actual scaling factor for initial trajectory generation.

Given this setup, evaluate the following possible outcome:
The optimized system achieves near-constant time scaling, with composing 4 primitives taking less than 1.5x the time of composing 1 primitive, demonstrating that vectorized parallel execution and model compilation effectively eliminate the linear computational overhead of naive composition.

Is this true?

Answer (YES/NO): NO